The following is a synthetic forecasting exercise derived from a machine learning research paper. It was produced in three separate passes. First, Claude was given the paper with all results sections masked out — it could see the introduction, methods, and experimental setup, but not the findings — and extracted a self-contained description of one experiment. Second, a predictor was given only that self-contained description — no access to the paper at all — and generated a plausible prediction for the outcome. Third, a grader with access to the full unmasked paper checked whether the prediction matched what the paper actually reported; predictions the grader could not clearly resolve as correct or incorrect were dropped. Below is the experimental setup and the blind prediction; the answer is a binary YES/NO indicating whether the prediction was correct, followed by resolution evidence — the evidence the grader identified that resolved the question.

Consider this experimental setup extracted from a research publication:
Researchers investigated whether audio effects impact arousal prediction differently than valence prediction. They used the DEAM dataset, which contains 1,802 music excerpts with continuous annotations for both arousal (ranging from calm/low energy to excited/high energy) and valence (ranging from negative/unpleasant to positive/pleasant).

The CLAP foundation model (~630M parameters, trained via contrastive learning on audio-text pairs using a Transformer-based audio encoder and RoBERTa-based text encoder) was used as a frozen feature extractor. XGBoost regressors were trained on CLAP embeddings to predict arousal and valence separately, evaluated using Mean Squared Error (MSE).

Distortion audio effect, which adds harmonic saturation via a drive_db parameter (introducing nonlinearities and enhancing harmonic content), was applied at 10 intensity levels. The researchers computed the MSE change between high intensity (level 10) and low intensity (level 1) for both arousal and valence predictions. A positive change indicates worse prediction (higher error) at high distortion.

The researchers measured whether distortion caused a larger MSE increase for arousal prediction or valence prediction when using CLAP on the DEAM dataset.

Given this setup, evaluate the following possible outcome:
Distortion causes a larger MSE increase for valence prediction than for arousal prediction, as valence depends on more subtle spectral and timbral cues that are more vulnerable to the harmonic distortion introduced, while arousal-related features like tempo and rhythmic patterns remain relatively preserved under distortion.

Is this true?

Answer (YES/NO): NO